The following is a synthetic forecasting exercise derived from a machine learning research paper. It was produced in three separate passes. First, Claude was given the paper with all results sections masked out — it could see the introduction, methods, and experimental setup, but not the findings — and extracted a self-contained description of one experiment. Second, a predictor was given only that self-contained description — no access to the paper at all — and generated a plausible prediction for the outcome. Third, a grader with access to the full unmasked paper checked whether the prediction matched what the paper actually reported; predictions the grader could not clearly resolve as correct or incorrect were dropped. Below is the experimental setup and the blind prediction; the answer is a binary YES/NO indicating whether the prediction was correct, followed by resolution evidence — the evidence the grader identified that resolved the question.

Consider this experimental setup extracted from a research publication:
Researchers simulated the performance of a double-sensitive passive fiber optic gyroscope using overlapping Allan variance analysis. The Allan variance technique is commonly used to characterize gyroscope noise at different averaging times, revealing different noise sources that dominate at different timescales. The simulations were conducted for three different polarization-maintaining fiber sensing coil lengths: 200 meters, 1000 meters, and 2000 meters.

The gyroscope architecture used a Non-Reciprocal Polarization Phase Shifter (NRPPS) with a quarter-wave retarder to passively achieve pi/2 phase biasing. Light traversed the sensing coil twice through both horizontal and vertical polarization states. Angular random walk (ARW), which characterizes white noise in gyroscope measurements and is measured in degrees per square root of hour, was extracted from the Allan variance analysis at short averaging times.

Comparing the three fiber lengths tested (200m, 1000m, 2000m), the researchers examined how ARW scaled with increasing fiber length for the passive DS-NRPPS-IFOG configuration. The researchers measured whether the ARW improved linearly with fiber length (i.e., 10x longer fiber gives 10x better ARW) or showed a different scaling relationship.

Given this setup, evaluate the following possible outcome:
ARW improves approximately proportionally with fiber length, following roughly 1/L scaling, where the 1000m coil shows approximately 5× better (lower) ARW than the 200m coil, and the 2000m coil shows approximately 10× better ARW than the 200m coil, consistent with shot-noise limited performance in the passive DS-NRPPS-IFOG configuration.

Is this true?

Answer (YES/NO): NO